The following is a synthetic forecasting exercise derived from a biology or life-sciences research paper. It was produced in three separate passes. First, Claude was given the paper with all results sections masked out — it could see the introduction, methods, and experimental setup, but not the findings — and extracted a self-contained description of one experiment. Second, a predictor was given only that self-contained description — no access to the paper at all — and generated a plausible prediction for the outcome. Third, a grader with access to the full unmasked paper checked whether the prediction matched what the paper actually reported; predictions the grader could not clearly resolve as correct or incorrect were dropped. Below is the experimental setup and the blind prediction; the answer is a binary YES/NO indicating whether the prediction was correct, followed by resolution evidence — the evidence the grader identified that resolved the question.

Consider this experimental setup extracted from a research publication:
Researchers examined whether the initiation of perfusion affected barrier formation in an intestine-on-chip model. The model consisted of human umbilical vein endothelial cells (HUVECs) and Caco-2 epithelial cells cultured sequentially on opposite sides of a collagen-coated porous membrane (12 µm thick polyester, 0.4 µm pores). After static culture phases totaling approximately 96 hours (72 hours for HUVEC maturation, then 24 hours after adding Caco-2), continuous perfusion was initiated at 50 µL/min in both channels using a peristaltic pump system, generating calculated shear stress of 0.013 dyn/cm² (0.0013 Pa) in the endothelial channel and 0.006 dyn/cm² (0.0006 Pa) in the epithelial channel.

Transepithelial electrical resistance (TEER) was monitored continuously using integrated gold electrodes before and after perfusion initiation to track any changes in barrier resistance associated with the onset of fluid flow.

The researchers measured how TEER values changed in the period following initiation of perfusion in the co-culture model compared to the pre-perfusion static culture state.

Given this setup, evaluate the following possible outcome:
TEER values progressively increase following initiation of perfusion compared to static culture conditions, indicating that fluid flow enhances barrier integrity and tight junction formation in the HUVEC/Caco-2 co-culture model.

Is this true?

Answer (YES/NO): NO